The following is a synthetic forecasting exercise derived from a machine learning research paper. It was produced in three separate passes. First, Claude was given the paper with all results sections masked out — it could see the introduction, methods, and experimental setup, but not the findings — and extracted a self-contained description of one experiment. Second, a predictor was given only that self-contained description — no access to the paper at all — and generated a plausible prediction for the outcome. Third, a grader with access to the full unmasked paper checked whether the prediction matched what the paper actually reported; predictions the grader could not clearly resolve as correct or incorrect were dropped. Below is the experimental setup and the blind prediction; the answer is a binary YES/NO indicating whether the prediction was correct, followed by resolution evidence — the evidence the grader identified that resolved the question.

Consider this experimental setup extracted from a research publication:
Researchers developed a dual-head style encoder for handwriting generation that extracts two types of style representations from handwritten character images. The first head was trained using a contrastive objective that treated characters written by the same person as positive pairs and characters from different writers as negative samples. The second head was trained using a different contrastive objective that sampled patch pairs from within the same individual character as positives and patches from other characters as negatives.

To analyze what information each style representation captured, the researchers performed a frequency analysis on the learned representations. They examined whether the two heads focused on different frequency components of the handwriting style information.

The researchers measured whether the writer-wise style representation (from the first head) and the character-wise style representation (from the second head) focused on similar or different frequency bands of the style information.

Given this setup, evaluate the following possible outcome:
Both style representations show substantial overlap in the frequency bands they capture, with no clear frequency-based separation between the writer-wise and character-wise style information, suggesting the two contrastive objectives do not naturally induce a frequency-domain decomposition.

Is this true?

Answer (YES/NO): NO